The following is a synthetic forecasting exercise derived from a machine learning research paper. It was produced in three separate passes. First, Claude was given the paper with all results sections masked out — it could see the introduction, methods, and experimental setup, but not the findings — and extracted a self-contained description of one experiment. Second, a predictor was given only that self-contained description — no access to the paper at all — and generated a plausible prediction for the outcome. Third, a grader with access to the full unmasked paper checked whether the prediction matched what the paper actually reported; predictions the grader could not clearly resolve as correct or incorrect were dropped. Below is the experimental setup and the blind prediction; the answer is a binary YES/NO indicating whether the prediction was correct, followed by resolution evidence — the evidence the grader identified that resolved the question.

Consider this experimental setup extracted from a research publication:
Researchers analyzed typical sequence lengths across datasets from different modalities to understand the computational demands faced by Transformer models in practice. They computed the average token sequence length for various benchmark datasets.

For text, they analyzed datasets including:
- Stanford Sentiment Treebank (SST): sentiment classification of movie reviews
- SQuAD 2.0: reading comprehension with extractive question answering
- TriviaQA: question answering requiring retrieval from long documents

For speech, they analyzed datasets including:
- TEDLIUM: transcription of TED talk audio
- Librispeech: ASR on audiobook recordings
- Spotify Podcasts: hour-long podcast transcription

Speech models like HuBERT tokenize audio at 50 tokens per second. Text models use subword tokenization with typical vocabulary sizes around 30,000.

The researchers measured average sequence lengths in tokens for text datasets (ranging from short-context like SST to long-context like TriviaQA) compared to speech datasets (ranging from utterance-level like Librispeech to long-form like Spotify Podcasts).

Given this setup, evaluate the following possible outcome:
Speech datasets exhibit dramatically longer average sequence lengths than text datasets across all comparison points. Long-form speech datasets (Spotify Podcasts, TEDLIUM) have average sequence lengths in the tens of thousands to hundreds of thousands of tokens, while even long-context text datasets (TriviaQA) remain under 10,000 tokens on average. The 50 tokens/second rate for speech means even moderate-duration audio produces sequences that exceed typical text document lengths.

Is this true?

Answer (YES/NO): NO